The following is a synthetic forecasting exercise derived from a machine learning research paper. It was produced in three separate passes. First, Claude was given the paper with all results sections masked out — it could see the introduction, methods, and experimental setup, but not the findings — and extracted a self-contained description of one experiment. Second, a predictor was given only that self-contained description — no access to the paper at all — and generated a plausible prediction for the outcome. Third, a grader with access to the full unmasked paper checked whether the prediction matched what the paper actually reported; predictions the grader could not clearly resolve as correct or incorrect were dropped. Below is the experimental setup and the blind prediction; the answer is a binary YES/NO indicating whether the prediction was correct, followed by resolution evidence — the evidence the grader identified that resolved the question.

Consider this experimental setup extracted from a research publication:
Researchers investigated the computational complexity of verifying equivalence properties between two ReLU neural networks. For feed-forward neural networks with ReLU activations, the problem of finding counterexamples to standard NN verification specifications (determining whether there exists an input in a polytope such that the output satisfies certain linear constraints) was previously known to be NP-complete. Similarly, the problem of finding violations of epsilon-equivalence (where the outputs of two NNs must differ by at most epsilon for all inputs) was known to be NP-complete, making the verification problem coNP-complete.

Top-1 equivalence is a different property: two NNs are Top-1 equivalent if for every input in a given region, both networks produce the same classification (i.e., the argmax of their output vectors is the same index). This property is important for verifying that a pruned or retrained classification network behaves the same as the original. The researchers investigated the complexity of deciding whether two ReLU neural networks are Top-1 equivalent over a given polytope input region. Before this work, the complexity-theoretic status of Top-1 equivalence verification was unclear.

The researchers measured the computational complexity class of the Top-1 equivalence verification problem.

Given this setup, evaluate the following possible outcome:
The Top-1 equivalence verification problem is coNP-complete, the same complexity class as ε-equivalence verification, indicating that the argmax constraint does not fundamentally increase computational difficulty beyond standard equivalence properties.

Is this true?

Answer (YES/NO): YES